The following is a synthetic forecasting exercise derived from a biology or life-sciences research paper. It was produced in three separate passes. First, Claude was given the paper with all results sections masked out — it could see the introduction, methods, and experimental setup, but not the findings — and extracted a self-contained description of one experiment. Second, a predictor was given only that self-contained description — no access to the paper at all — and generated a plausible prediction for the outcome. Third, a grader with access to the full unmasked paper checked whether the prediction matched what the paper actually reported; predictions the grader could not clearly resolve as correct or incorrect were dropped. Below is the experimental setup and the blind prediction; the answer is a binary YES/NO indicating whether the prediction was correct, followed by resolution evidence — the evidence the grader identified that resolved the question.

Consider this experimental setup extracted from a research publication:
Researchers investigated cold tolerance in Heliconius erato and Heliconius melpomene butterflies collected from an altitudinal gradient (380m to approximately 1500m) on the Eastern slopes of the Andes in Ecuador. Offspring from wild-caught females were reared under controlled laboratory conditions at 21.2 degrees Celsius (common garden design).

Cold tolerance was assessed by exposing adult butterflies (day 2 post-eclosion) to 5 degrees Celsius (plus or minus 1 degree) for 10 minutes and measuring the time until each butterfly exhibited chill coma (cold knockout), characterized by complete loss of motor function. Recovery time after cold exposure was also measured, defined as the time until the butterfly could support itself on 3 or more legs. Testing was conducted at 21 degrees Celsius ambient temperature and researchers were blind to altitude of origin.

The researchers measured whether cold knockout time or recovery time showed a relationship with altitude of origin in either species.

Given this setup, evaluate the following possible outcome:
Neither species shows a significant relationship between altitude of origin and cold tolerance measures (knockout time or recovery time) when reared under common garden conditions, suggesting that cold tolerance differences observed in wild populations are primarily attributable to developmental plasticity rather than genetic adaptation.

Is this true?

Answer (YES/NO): YES